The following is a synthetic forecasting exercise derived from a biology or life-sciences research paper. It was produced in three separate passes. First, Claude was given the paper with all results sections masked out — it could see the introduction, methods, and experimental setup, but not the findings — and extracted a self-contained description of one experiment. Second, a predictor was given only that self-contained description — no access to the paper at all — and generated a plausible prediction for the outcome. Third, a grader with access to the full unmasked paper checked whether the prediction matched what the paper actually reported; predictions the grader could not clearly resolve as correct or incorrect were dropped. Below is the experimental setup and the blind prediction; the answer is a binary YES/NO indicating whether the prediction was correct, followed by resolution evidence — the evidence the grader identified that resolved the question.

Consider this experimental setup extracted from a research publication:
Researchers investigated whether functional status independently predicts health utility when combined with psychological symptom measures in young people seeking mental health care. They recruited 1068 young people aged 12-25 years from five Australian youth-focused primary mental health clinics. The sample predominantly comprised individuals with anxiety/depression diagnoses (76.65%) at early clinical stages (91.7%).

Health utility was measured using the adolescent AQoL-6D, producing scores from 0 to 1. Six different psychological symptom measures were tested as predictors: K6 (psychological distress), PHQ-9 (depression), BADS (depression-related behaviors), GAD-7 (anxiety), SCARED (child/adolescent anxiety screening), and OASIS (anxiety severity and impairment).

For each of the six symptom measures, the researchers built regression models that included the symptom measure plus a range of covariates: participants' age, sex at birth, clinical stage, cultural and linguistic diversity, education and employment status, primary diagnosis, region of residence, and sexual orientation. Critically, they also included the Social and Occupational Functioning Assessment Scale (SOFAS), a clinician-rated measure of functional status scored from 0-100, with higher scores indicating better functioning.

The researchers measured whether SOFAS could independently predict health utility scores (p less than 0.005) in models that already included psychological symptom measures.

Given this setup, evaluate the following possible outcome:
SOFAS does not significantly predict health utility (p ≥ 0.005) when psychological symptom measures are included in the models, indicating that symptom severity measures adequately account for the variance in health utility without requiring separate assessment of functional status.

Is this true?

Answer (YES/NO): NO